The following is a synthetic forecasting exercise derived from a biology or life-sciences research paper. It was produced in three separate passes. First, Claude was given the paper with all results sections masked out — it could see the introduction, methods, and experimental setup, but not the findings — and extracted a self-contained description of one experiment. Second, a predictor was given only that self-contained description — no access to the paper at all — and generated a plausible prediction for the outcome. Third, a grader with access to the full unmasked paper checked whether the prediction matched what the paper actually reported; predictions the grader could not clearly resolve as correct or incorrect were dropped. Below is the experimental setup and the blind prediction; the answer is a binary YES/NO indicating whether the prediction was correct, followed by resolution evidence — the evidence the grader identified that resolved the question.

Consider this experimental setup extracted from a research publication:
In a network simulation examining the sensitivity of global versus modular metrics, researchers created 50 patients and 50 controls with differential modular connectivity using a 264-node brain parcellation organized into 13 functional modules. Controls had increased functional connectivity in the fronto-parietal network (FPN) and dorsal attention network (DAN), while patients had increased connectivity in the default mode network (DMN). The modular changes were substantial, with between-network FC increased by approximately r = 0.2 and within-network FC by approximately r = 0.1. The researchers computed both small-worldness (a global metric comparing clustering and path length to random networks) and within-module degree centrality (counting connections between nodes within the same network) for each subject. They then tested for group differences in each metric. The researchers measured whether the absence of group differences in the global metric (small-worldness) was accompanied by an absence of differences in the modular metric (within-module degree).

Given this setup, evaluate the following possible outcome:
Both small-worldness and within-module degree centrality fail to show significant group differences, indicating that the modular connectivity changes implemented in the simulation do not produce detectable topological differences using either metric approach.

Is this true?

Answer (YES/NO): NO